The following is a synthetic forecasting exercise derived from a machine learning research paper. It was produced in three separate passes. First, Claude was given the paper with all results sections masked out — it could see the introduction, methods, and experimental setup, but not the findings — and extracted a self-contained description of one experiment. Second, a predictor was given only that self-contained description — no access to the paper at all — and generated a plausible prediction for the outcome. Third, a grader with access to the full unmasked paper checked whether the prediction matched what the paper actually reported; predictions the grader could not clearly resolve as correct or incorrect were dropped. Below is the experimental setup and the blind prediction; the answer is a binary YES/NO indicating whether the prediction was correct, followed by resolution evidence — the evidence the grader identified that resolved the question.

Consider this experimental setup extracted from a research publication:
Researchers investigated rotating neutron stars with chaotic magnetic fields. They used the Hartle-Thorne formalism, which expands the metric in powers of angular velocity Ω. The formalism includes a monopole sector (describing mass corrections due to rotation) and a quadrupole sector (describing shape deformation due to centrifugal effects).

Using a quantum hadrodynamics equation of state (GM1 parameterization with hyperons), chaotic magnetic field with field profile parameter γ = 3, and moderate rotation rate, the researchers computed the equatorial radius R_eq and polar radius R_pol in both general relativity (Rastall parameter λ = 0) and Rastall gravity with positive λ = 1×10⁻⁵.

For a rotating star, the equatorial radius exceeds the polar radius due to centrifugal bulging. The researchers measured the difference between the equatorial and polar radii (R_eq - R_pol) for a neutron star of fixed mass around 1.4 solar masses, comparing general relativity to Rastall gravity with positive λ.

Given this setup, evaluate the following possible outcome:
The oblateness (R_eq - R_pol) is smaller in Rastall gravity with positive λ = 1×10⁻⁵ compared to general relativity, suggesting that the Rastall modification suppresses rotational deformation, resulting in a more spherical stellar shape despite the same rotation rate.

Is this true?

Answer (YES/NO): YES